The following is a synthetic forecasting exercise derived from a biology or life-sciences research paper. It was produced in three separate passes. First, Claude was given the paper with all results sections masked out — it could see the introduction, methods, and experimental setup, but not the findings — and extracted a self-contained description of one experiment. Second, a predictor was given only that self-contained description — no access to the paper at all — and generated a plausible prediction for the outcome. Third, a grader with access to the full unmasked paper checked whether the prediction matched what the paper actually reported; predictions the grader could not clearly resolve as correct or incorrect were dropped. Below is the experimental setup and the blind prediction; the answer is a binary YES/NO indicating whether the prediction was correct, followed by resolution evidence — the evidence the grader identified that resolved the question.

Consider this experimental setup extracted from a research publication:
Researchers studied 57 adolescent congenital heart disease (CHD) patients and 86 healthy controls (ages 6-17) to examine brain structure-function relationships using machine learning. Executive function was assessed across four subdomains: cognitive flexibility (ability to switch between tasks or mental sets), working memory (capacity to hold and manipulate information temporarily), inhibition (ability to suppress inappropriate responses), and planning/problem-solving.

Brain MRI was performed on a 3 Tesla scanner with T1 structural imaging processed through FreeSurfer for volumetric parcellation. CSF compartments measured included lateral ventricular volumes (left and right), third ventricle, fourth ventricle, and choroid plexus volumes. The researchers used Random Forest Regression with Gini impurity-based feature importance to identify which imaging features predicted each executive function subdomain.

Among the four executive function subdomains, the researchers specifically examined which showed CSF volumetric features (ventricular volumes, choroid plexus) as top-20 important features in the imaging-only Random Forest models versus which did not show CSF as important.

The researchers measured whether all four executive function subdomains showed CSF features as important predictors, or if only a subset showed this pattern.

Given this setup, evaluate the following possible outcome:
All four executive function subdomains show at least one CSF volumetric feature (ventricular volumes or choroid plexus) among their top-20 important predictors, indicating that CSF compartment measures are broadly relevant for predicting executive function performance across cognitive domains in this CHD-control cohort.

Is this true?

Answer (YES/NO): NO